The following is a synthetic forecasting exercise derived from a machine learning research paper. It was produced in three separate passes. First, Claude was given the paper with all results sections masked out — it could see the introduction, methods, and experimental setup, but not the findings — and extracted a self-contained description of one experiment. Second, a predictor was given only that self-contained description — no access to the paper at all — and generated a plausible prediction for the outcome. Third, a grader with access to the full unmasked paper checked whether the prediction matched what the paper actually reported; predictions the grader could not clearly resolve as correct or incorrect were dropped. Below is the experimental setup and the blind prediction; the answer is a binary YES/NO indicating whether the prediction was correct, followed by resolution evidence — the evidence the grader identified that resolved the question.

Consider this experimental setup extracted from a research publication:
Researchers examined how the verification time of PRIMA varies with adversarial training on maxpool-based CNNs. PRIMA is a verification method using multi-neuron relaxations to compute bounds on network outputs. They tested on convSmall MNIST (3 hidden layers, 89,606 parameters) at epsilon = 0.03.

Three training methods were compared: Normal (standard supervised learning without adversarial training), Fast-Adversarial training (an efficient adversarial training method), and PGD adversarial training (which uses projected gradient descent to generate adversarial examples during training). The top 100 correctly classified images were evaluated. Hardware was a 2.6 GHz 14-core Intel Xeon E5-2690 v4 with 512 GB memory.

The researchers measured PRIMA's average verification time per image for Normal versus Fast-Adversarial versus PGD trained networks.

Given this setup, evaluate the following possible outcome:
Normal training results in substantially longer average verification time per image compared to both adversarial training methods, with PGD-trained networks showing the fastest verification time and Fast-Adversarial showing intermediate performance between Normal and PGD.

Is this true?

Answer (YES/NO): YES